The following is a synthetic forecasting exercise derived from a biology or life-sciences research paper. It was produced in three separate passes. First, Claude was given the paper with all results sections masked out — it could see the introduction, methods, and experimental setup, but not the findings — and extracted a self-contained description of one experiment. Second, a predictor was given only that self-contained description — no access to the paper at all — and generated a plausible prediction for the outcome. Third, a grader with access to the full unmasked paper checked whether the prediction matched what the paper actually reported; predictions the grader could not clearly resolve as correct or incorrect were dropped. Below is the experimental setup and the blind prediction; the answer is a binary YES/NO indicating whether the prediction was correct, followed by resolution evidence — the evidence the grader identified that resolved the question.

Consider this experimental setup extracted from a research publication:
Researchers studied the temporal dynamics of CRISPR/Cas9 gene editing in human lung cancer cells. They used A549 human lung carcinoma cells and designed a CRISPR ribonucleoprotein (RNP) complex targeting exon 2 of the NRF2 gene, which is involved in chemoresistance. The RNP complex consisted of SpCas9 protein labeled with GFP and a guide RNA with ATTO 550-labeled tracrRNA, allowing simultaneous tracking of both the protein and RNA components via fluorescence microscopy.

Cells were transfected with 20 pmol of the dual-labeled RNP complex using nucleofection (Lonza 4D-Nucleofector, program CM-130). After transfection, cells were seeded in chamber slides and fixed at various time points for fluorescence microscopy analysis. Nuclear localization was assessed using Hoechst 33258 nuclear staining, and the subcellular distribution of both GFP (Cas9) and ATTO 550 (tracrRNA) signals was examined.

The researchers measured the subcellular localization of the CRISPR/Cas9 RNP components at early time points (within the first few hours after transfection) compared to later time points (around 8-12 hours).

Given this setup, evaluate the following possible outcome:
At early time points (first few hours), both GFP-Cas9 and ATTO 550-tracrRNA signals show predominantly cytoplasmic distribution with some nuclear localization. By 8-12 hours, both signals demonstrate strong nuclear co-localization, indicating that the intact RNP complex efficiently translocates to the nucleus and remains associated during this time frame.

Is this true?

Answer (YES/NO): NO